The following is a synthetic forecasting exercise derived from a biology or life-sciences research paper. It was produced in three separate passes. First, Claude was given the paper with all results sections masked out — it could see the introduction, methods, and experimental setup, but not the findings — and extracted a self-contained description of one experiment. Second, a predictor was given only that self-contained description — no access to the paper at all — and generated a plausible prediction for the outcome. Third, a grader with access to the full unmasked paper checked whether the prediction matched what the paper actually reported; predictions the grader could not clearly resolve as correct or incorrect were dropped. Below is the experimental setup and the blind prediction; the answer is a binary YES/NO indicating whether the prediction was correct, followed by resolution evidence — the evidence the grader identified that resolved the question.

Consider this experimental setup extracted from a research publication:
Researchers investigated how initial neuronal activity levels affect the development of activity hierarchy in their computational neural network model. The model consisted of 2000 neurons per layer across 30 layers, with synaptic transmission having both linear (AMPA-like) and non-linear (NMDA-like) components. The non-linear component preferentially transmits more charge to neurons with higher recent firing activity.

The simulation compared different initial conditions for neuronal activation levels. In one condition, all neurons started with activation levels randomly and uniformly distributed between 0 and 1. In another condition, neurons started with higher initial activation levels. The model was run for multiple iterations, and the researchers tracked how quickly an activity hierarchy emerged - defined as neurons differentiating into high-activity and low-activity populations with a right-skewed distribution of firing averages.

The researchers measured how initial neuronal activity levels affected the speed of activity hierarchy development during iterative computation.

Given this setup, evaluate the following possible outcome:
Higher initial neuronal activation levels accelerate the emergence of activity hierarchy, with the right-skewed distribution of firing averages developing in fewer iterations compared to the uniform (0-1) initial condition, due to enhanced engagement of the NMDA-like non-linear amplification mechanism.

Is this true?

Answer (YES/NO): YES